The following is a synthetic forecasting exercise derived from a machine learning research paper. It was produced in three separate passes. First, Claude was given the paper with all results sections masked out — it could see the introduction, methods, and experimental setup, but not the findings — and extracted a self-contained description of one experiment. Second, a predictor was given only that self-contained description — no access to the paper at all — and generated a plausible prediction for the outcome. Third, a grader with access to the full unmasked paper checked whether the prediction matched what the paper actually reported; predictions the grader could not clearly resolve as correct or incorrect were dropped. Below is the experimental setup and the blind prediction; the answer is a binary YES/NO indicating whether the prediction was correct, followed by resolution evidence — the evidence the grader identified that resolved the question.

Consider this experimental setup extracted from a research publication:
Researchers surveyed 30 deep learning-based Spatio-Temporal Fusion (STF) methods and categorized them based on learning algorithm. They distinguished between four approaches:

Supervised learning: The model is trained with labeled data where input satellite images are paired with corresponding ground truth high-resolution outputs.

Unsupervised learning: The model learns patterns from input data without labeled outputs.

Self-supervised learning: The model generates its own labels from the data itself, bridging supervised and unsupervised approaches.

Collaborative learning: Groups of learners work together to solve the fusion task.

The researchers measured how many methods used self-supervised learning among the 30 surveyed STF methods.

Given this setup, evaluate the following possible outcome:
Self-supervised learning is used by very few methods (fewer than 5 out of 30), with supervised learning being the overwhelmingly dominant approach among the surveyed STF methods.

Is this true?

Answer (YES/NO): YES